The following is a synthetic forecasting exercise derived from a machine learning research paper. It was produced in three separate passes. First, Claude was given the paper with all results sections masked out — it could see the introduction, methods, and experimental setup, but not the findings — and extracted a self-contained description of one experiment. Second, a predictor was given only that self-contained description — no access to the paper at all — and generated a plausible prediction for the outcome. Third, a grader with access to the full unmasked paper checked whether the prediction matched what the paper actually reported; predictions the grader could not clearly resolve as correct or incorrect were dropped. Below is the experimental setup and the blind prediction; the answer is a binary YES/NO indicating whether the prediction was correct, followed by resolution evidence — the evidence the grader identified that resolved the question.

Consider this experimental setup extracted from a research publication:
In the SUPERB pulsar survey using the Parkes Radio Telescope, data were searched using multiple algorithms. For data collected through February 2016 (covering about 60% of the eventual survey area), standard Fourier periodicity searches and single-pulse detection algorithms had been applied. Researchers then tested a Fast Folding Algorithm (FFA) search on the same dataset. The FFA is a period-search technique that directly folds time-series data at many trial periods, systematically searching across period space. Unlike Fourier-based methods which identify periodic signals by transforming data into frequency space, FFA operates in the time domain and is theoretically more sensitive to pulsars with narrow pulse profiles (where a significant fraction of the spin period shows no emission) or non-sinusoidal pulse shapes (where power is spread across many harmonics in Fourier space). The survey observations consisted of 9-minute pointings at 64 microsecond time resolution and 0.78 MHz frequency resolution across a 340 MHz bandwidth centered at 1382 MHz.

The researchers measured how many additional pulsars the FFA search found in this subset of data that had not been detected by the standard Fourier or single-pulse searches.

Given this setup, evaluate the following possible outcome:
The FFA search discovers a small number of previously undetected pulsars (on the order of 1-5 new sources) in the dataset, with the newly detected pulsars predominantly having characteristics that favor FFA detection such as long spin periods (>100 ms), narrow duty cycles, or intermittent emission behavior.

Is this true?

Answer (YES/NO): NO